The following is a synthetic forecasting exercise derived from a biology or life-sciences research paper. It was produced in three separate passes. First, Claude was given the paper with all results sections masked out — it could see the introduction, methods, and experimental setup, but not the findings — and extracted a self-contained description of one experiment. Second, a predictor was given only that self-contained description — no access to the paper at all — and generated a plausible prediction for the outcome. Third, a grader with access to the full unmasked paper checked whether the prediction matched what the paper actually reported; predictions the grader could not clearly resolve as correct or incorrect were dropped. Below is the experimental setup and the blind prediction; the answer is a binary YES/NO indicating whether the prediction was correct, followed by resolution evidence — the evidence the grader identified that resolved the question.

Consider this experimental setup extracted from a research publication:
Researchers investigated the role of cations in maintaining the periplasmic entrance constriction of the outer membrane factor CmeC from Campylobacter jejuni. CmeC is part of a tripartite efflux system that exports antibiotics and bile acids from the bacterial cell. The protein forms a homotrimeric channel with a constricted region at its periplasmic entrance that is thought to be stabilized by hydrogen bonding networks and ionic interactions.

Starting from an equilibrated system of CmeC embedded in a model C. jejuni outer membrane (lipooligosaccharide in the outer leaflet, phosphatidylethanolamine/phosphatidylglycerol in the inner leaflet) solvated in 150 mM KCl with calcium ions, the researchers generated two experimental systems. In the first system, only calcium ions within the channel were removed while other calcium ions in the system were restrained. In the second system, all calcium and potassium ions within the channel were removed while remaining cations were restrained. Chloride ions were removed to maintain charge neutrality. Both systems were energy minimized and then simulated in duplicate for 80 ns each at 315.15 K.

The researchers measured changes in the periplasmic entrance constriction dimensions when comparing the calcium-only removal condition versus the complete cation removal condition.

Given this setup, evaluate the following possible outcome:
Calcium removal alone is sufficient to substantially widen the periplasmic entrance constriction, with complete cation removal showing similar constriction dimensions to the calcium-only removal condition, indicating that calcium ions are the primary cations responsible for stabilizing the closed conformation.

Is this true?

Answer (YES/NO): NO